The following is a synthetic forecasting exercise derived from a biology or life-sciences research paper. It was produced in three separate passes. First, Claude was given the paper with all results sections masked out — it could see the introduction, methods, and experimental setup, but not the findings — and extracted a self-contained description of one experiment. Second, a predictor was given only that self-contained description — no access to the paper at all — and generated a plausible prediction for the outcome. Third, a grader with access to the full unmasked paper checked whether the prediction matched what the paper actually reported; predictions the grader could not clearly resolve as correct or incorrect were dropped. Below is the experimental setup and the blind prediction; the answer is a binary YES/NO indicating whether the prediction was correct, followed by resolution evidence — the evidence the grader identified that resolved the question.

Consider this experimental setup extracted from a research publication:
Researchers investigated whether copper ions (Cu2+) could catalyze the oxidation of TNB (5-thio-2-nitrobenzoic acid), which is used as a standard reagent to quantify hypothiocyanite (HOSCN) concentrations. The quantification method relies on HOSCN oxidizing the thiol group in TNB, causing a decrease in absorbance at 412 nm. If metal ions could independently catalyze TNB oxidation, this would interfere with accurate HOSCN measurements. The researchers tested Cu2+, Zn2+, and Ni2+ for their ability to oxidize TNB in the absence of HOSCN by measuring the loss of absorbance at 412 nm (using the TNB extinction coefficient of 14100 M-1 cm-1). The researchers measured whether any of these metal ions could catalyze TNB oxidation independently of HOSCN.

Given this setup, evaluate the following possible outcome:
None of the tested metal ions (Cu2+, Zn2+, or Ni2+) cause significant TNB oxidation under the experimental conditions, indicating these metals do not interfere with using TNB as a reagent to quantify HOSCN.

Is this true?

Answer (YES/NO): NO